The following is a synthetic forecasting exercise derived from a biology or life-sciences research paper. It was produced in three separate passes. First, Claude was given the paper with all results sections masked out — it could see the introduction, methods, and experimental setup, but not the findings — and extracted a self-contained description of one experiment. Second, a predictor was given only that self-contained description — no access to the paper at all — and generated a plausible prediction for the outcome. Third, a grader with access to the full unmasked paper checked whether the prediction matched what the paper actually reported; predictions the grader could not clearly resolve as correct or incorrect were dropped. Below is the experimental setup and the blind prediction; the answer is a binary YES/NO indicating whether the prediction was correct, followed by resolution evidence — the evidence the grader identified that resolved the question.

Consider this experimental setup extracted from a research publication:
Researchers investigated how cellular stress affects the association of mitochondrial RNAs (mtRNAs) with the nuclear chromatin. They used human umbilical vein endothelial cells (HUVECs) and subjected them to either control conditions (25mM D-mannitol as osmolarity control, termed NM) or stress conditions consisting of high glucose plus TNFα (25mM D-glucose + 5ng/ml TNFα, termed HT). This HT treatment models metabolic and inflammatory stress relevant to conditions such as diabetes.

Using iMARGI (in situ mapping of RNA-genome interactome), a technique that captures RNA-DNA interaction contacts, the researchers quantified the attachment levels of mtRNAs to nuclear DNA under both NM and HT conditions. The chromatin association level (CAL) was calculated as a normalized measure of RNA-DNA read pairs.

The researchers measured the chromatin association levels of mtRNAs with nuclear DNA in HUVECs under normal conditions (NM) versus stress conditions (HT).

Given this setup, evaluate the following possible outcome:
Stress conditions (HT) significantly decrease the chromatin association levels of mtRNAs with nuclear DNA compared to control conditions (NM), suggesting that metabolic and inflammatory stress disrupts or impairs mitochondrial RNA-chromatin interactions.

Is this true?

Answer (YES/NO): NO